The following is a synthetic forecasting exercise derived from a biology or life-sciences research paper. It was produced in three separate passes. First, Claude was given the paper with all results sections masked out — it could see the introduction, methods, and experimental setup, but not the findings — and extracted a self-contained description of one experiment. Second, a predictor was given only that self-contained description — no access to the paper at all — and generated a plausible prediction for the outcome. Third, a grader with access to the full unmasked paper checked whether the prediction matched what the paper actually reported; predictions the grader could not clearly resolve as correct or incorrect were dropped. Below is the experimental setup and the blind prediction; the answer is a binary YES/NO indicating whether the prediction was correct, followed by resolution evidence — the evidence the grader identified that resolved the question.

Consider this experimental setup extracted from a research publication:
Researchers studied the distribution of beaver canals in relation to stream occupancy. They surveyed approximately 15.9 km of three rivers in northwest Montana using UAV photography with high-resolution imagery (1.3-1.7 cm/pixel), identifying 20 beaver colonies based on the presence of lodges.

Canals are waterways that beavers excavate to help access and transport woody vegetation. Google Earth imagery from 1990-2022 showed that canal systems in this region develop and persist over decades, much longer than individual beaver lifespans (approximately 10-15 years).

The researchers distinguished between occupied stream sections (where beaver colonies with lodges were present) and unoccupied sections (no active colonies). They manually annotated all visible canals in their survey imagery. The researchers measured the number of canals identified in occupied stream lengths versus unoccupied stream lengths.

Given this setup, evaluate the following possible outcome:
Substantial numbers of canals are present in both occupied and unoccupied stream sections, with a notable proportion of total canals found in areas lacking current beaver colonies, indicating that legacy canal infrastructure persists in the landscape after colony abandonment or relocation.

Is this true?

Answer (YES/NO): NO